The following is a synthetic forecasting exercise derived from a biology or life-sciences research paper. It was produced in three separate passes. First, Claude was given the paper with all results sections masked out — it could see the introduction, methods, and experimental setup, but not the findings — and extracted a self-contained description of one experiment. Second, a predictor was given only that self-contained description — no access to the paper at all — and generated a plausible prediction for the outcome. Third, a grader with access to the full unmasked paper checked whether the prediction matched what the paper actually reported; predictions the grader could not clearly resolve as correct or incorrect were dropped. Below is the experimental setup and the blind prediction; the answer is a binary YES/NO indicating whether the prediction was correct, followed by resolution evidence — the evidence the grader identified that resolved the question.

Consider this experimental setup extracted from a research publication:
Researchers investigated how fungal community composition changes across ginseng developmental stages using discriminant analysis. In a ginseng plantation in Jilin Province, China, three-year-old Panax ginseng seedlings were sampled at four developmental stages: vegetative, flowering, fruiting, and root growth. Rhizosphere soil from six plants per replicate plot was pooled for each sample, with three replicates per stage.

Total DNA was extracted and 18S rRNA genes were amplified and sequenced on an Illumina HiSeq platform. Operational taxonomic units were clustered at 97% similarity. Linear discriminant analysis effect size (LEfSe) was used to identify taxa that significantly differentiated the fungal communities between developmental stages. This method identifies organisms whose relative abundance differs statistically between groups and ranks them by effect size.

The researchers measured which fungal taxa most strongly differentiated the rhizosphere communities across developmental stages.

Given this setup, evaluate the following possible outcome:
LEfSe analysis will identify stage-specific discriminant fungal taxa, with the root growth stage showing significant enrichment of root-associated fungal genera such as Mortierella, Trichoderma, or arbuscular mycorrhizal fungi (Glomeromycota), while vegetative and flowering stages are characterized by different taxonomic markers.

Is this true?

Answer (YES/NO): NO